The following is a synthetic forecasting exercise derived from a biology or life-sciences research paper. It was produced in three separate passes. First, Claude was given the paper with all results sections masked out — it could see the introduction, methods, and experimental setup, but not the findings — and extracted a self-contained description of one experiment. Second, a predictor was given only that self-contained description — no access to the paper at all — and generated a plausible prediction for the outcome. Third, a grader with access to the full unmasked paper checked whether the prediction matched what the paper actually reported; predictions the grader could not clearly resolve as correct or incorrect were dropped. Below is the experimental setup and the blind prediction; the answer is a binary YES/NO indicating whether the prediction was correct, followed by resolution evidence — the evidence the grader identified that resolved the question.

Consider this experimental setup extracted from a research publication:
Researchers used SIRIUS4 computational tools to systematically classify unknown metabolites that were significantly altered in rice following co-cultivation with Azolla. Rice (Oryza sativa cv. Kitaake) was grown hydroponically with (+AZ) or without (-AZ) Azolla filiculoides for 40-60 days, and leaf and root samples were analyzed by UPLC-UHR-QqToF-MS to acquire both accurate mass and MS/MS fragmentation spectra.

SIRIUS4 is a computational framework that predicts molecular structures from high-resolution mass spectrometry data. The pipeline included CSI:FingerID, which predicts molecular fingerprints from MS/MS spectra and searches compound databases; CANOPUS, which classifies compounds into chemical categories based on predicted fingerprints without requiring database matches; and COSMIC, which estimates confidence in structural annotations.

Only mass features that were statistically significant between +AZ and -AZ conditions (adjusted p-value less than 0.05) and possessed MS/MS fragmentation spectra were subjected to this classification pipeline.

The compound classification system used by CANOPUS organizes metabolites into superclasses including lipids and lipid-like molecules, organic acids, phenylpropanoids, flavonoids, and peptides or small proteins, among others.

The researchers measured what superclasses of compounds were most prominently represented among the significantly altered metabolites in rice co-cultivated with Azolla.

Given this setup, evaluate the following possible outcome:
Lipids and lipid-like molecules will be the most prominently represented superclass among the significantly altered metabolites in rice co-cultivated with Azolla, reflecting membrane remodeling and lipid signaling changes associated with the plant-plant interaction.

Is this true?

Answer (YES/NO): NO